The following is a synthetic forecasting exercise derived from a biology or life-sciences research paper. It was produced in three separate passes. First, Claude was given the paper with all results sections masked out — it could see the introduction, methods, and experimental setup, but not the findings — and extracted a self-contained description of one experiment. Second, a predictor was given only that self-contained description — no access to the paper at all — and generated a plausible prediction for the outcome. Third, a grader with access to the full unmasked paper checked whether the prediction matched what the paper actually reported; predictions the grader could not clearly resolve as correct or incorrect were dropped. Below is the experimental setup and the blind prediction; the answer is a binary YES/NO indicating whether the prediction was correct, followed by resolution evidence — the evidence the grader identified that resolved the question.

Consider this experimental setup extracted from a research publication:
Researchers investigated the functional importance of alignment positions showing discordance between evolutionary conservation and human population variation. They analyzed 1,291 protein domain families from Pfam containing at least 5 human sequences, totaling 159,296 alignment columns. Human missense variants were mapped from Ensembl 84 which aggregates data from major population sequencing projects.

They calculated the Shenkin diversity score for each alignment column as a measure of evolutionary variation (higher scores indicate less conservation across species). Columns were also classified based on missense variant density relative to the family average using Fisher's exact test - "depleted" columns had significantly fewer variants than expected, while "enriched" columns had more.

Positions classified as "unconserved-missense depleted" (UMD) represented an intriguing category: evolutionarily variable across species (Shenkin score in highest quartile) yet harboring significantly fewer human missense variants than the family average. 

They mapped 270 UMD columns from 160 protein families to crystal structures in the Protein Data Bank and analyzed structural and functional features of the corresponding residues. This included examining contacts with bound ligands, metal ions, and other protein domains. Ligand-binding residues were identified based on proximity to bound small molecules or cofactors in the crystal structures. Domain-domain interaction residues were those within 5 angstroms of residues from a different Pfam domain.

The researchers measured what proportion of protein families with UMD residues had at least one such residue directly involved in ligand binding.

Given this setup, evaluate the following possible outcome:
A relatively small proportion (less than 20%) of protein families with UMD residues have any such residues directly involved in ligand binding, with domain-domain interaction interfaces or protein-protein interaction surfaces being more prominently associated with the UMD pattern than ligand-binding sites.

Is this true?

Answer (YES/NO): YES